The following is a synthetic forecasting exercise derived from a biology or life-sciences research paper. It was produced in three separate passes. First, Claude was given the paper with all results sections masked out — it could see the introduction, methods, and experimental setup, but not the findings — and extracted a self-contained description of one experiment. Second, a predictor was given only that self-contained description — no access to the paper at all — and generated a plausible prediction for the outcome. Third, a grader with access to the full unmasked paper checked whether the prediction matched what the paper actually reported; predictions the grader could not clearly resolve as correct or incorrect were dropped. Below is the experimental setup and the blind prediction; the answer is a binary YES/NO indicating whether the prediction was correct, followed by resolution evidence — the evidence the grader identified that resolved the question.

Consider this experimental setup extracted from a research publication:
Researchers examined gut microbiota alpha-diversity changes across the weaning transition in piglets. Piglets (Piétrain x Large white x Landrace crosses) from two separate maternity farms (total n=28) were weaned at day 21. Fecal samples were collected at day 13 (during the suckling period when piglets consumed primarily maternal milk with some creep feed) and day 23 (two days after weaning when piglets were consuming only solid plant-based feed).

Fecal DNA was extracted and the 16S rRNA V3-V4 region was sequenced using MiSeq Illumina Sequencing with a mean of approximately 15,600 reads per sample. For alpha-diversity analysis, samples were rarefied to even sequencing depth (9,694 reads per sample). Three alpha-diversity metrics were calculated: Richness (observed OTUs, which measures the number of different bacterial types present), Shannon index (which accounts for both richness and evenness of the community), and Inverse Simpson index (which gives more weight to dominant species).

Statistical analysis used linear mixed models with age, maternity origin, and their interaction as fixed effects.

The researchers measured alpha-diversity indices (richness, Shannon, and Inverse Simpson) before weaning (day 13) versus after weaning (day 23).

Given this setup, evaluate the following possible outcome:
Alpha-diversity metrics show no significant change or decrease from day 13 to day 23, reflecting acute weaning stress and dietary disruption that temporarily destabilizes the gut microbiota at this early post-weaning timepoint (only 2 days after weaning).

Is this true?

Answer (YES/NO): NO